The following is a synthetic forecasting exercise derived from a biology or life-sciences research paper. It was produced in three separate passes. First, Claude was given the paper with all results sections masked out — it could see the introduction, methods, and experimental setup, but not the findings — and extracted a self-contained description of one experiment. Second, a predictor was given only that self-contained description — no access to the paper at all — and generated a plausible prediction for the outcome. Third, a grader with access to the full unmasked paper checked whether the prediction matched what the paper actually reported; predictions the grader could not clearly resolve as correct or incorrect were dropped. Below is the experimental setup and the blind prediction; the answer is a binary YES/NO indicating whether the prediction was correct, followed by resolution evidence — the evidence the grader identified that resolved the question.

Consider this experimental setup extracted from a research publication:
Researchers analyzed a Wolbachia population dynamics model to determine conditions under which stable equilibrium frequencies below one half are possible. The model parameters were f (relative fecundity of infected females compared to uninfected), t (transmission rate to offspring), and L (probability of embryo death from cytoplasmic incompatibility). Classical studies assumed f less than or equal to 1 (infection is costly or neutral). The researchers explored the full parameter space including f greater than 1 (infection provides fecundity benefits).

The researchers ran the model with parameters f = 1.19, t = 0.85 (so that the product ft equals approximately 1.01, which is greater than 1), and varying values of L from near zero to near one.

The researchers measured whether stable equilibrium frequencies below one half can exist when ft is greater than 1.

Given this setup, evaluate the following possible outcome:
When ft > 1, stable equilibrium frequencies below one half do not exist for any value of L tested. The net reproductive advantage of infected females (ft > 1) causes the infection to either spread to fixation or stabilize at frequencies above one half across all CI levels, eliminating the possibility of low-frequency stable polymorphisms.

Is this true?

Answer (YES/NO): NO